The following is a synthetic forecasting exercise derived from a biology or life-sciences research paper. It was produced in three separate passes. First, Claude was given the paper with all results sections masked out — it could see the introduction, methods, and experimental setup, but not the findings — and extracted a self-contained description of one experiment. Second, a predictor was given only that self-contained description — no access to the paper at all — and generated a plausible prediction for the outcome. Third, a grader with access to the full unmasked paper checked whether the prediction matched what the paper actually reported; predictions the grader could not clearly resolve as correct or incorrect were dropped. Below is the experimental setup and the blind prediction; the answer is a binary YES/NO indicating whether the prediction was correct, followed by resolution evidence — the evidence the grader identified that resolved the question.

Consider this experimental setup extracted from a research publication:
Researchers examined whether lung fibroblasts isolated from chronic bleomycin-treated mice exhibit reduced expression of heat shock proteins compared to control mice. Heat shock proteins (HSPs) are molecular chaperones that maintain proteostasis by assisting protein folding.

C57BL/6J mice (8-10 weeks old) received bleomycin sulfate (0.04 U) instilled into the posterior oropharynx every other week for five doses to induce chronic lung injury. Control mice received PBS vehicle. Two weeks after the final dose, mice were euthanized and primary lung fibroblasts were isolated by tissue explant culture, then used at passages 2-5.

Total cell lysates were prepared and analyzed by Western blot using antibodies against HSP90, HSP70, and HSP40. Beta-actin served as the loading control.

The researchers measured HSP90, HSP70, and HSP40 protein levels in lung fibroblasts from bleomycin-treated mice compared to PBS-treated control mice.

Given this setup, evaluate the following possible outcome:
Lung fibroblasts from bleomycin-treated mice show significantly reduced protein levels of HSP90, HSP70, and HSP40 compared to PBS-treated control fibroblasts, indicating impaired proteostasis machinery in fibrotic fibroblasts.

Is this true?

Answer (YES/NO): YES